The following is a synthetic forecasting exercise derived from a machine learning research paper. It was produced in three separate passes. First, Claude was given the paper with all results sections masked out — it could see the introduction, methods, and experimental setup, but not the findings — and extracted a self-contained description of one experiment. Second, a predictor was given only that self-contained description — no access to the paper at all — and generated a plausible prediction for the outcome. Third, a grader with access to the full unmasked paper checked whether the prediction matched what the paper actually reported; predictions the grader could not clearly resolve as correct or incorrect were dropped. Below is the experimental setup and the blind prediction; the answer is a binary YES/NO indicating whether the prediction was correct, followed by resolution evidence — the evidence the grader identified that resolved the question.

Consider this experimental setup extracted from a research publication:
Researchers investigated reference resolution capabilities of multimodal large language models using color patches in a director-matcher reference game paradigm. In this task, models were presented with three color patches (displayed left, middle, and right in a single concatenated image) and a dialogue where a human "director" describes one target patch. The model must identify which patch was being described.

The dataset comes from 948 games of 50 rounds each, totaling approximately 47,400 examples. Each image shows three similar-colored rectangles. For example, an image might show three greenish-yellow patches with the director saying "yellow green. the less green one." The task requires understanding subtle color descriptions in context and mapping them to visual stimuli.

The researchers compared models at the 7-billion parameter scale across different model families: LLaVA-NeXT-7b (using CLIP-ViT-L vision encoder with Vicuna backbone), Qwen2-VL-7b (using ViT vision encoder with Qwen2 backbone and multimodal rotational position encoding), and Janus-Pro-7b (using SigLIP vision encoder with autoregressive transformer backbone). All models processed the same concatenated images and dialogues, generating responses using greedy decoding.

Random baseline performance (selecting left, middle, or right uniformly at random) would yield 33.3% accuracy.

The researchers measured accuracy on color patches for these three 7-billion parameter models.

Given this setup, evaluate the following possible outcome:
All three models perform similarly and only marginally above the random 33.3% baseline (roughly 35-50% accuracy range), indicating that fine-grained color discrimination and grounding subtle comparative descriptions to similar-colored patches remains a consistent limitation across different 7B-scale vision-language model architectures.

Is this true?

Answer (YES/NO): NO